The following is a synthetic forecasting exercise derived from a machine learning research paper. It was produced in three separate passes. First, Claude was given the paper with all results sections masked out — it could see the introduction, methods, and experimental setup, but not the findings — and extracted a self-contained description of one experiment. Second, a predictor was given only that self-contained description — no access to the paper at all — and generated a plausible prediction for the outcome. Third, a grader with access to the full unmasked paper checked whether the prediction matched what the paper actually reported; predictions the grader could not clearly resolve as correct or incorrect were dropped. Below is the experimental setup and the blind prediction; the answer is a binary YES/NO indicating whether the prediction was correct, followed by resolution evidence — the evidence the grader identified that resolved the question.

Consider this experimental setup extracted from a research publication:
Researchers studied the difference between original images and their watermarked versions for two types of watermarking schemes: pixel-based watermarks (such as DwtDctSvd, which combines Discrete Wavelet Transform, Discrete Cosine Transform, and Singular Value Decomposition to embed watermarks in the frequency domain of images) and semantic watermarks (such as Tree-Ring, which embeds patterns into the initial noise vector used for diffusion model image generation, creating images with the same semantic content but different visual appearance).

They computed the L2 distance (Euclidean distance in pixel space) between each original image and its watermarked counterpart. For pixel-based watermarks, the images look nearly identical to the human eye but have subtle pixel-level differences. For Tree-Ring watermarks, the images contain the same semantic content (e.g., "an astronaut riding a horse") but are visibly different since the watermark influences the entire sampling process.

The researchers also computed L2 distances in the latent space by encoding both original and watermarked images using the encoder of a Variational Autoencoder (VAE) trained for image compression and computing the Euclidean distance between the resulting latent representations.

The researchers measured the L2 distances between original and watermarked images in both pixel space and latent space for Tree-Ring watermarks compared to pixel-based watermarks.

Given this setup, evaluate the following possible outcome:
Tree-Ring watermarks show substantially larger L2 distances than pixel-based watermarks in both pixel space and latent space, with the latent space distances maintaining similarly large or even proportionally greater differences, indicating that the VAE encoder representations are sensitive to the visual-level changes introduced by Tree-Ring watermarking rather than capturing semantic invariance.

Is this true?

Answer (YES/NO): YES